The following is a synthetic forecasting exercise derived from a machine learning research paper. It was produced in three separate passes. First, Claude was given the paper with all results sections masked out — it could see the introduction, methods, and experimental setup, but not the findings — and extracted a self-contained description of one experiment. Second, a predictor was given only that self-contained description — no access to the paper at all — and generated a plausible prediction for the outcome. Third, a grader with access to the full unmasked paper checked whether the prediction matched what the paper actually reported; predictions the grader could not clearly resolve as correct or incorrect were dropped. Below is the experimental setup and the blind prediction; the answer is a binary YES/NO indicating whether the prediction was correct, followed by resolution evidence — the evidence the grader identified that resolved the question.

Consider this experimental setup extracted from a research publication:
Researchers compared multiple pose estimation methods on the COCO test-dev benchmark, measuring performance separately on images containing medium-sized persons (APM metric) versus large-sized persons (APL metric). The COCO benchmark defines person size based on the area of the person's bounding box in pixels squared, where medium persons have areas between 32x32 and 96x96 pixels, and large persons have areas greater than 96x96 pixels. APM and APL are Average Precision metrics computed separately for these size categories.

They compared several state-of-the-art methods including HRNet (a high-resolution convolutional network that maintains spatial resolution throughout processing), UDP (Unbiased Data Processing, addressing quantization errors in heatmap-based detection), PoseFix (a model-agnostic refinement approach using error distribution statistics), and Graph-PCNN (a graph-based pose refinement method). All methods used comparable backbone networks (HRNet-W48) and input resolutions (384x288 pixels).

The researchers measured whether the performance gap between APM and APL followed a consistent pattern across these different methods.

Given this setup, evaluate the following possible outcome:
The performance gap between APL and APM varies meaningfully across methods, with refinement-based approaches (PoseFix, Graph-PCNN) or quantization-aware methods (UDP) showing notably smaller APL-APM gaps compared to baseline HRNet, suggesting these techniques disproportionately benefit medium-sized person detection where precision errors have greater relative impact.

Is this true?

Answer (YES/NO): NO